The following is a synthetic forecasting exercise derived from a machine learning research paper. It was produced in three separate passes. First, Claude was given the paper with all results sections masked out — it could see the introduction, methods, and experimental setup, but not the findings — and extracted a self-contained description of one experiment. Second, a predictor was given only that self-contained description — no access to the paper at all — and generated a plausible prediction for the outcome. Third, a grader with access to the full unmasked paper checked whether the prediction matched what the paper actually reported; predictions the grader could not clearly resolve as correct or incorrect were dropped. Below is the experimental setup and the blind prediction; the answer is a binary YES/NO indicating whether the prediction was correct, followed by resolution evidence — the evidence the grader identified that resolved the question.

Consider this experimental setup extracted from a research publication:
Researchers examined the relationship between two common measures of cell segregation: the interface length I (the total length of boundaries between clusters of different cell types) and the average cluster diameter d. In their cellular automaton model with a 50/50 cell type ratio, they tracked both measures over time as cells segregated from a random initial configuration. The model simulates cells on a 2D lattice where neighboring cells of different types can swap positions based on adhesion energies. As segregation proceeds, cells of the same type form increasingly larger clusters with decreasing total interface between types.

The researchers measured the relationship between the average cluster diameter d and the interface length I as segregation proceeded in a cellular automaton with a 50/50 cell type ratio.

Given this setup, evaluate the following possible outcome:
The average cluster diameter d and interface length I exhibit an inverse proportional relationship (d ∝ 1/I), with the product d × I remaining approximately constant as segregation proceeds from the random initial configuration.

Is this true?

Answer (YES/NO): YES